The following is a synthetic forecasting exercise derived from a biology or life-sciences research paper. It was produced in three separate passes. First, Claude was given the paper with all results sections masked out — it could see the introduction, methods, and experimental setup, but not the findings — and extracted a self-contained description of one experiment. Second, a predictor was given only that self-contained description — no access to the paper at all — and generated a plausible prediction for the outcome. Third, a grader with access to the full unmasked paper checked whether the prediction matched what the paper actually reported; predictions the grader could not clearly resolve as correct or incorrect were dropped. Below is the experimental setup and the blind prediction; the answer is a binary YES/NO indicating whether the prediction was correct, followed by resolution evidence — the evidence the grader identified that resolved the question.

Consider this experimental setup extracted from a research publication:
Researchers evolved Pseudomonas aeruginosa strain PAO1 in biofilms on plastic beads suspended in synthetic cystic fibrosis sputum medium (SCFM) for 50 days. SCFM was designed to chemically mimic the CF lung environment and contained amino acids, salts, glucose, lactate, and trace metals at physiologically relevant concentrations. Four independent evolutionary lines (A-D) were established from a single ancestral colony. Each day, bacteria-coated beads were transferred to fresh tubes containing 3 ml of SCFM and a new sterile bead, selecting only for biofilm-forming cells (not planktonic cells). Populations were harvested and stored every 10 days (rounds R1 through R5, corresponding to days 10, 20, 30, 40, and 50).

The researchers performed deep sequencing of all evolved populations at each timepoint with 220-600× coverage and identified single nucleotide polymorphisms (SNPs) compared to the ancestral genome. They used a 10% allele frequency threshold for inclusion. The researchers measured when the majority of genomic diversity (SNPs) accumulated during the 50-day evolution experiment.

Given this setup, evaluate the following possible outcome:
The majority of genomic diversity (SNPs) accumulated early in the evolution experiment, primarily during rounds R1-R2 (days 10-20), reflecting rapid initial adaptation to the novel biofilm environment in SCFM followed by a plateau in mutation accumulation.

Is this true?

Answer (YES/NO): NO